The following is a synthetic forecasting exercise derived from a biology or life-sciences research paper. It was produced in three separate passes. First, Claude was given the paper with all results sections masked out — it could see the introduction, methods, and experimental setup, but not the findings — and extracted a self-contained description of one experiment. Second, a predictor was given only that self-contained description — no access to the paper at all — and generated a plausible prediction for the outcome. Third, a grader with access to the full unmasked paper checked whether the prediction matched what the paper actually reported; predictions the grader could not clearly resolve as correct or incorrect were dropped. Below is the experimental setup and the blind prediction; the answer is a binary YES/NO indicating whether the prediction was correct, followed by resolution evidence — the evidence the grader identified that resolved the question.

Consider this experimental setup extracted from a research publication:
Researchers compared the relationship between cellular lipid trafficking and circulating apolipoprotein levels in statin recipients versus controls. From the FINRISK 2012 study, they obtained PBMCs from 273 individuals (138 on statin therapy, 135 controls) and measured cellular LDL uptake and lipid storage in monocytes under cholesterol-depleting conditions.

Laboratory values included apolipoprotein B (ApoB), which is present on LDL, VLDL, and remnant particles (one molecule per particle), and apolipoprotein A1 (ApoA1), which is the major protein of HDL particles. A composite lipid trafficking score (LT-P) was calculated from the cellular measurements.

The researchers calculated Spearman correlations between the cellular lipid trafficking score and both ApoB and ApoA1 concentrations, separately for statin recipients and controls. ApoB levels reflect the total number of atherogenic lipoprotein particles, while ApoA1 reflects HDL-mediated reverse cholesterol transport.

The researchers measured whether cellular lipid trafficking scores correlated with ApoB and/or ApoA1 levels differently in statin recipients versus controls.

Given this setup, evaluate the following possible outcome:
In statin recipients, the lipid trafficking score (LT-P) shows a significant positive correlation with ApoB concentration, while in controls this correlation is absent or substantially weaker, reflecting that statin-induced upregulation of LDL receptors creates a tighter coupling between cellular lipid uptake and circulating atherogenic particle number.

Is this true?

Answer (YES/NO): NO